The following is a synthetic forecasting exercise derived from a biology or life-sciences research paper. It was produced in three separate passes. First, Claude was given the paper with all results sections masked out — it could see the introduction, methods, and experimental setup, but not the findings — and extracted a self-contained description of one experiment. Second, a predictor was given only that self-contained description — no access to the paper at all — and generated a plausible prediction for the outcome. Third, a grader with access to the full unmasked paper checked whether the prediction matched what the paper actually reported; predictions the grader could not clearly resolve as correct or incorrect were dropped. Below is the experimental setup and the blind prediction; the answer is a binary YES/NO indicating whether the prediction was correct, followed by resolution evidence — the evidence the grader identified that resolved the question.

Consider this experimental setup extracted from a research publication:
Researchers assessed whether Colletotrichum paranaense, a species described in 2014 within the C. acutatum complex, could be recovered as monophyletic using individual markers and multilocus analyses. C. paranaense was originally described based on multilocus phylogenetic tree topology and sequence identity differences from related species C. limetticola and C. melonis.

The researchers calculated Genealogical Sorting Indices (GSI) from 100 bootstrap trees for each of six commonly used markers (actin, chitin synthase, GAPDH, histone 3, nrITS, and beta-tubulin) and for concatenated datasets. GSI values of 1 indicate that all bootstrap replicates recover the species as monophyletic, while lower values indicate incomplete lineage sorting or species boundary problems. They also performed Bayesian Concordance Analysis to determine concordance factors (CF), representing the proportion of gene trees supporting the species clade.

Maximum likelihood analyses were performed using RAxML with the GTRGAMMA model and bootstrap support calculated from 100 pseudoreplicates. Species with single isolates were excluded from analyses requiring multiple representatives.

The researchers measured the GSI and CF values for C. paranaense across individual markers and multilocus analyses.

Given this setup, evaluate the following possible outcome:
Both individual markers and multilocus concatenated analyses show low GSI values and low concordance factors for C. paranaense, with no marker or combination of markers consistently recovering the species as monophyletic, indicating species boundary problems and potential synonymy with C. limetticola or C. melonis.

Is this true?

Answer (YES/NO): NO